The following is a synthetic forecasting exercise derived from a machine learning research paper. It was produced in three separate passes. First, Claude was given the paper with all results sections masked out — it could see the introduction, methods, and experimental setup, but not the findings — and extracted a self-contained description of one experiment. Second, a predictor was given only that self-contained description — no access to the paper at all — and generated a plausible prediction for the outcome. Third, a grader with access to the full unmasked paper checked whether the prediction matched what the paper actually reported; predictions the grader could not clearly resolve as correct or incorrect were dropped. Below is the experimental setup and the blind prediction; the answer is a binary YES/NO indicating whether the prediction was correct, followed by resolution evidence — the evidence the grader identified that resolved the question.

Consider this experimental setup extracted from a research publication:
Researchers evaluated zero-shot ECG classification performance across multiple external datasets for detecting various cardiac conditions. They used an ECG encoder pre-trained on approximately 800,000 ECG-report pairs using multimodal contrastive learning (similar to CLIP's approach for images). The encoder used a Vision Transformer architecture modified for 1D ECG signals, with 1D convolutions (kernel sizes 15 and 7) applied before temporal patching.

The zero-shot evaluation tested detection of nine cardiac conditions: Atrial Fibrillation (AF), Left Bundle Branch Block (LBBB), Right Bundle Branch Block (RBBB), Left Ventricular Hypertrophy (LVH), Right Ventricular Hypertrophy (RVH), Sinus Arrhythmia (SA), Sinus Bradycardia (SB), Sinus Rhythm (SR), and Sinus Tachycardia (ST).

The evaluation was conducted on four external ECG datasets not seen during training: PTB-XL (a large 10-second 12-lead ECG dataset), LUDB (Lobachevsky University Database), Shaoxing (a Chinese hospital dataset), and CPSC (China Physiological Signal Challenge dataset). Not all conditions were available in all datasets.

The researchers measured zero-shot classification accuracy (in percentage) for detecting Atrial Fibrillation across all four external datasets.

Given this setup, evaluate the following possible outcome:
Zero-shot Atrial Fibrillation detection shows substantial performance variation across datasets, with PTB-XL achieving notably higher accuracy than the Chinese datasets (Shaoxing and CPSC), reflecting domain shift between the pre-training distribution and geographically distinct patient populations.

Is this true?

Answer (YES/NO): NO